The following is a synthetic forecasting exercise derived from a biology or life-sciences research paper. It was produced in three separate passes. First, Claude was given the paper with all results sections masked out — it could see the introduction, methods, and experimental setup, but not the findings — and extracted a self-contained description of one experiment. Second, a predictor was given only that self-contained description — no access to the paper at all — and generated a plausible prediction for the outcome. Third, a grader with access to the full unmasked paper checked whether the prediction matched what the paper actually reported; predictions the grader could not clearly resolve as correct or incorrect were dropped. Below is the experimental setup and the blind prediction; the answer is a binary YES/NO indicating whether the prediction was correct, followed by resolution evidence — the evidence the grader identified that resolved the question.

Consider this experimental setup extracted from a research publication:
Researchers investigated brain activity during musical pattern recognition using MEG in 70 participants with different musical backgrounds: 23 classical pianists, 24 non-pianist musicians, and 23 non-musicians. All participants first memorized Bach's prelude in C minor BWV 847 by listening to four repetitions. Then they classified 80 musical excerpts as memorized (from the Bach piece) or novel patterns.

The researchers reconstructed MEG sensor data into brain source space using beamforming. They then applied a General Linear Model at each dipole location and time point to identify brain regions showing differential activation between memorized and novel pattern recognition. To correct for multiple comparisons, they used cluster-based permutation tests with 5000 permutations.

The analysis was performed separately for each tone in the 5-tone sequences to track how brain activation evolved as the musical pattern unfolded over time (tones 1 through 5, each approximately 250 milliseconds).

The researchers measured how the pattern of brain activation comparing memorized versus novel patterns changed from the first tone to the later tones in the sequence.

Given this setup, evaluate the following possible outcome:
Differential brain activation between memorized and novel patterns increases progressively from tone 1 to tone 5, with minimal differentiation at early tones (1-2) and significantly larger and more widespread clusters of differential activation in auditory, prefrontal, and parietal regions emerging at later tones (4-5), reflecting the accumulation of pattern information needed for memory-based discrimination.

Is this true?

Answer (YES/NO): NO